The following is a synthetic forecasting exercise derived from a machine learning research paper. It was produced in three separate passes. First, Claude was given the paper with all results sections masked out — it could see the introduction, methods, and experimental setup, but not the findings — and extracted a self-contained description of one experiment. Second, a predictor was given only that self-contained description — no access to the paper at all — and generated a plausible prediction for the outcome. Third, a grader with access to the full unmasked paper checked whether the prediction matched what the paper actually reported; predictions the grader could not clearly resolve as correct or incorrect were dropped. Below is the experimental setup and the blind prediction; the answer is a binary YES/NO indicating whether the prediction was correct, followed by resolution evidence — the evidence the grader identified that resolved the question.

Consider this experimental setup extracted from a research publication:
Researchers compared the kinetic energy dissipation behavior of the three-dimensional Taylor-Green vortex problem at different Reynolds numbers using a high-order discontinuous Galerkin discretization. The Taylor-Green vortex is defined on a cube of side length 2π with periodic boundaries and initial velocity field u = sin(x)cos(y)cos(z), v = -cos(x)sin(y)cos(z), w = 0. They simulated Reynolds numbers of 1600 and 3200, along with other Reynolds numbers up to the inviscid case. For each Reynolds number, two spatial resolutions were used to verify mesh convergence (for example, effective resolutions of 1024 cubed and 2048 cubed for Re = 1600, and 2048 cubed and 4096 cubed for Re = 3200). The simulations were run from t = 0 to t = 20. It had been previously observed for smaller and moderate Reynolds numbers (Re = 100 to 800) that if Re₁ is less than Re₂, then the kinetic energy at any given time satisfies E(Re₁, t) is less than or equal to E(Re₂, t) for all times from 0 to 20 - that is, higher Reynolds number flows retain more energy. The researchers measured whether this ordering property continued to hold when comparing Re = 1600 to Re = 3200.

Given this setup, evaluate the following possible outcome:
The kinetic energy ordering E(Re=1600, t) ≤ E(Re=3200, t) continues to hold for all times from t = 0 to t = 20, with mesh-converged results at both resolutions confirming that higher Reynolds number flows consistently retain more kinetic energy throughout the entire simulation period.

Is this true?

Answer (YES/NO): NO